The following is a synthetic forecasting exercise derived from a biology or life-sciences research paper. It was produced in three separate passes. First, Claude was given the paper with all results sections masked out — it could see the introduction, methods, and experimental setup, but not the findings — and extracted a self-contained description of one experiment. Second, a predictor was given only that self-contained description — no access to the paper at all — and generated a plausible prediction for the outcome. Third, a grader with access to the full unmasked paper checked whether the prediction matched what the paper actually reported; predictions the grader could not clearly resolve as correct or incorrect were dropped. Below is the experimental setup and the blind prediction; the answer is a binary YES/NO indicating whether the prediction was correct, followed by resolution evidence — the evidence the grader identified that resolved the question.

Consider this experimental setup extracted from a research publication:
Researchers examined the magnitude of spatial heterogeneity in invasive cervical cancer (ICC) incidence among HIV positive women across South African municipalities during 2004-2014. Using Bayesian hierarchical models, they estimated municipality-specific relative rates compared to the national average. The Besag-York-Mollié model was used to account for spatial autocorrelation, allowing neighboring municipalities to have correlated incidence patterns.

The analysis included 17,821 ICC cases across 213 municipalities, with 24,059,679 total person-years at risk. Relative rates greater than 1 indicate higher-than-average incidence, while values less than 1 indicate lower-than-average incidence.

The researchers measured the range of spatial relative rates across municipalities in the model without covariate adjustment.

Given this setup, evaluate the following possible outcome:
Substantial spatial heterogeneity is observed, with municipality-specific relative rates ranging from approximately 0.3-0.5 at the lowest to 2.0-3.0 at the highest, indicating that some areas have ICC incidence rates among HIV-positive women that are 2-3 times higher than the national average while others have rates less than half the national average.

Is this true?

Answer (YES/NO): NO